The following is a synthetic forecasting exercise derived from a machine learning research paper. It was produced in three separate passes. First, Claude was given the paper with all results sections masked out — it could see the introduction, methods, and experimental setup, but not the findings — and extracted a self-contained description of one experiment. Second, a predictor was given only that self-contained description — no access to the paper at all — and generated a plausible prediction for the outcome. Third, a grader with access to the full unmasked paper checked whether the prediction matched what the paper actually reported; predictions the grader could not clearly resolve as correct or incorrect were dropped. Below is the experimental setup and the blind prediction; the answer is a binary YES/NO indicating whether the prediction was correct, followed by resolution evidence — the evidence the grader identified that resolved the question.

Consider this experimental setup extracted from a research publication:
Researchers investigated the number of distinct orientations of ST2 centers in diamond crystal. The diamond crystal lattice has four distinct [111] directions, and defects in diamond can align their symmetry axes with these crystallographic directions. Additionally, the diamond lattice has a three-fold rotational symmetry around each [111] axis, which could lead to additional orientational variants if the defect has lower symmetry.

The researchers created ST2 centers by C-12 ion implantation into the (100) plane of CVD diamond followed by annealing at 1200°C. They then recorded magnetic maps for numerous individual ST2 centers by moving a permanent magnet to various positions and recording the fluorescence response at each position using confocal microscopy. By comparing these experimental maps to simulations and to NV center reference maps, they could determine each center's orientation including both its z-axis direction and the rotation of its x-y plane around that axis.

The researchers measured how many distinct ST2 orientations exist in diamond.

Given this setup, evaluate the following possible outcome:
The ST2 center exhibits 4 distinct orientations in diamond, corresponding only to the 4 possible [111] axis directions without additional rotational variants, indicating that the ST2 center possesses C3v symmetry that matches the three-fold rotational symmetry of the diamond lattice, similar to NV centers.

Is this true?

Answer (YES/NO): NO